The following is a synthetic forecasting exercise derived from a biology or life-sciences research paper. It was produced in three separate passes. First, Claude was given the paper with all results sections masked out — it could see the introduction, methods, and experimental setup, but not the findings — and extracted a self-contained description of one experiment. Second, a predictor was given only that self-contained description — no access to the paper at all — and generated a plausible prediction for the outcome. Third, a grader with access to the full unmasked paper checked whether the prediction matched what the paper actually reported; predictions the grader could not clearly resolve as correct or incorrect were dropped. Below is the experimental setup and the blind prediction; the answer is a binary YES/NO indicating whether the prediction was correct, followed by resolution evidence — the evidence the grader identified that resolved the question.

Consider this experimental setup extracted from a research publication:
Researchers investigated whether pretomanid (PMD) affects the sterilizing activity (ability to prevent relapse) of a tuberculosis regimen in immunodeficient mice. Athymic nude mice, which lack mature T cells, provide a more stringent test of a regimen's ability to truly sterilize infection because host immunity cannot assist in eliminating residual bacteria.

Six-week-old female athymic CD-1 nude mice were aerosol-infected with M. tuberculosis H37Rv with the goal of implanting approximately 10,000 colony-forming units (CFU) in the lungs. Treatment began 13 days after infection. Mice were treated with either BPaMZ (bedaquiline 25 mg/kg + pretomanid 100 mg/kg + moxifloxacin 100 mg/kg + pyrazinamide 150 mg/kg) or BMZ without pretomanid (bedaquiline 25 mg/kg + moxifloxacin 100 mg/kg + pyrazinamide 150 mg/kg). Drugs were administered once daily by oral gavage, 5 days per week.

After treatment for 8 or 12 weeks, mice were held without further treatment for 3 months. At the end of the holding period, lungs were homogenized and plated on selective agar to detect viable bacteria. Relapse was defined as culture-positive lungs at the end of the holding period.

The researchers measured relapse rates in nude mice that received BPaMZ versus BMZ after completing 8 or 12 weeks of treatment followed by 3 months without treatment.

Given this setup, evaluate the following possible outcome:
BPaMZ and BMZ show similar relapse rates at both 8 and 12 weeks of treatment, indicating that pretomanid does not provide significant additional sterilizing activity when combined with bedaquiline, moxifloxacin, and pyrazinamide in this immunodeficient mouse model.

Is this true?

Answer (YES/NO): NO